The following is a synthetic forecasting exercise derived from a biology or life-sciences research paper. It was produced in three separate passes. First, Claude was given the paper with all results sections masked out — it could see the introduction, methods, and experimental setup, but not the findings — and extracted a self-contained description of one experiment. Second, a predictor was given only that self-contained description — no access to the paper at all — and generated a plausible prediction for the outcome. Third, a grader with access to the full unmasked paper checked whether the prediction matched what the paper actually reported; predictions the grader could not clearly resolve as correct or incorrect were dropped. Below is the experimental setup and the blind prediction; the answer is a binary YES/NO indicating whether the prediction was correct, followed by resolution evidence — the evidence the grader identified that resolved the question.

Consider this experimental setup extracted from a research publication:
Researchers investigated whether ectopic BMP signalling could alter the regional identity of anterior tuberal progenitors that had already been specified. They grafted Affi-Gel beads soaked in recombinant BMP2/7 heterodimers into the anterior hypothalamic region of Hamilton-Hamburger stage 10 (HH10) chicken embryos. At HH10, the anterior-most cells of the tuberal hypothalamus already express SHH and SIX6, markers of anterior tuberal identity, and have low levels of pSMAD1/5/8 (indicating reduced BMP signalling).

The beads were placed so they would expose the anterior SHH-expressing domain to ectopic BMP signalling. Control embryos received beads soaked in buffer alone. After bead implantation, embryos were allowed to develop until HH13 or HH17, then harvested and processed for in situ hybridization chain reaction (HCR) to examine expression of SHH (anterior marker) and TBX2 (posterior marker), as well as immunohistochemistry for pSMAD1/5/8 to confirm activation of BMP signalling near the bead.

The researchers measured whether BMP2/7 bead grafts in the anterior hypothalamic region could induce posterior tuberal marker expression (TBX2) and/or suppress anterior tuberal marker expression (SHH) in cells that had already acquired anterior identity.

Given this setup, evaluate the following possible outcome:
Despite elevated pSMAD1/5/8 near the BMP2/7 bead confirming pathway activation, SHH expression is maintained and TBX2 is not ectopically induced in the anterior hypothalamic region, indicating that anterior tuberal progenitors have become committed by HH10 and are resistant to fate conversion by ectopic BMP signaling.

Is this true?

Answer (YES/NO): NO